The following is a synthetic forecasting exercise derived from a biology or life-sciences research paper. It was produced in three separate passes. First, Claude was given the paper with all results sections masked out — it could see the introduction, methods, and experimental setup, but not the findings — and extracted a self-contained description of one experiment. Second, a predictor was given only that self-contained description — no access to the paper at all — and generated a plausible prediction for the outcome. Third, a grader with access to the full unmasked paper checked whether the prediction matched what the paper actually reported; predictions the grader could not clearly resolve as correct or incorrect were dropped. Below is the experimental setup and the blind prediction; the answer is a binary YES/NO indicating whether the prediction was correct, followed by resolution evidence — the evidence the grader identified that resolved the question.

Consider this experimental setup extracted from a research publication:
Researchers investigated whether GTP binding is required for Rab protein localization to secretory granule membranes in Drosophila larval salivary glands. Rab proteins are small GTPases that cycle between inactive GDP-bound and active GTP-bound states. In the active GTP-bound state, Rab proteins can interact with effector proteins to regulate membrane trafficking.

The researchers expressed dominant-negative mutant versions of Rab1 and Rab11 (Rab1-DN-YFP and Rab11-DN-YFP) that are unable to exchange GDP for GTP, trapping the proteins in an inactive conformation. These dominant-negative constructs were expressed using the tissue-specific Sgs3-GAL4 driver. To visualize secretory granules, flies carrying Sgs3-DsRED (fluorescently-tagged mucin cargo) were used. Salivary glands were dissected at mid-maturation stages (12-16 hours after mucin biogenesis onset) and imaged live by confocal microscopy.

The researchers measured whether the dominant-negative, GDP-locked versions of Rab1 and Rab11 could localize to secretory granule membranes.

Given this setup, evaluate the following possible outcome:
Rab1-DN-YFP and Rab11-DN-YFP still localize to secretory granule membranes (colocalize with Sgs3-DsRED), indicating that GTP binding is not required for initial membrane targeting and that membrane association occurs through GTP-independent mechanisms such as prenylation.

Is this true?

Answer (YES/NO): NO